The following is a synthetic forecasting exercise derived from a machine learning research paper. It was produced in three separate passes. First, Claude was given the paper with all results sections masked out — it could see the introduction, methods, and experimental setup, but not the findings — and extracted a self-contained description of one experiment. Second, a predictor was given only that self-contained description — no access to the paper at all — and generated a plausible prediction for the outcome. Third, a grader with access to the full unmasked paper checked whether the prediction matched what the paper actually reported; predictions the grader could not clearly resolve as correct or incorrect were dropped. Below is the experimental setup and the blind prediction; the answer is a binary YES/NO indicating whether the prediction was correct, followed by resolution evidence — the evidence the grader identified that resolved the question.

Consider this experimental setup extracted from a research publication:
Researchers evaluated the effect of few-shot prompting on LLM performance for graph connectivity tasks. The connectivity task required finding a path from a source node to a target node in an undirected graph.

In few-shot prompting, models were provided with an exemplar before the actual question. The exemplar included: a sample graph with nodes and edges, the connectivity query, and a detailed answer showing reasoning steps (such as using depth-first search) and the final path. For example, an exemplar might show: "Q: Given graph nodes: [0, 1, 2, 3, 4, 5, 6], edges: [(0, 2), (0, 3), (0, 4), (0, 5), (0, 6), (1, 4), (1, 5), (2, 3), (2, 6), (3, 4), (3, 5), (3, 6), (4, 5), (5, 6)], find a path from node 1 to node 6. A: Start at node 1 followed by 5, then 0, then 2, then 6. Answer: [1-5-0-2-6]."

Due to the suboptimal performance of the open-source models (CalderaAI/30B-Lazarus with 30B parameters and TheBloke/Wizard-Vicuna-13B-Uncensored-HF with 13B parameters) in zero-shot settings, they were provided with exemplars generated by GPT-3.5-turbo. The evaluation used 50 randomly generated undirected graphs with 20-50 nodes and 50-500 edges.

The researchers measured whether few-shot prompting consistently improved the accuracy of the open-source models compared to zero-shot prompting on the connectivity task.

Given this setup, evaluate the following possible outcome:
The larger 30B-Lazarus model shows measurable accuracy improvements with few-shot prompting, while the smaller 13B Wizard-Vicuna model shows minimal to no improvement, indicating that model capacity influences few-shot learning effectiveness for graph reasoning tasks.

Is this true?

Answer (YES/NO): NO